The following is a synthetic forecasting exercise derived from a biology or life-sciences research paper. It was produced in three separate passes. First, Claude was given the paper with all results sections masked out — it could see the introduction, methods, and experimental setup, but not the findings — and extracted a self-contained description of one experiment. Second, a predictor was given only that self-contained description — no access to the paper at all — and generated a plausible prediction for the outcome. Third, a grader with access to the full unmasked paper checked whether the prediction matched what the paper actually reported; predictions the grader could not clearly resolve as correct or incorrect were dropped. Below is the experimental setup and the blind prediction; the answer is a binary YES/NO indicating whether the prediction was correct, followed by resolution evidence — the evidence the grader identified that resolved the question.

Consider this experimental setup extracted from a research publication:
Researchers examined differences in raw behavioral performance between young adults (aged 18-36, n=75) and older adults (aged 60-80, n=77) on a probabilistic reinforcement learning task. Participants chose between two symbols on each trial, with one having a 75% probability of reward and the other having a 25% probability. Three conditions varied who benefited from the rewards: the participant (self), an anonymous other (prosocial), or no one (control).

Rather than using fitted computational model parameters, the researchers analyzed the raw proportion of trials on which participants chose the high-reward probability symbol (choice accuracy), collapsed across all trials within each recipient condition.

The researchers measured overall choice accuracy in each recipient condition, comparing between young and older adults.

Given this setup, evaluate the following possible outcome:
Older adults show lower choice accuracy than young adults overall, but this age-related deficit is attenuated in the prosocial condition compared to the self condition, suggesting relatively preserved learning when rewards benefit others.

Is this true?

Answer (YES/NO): NO